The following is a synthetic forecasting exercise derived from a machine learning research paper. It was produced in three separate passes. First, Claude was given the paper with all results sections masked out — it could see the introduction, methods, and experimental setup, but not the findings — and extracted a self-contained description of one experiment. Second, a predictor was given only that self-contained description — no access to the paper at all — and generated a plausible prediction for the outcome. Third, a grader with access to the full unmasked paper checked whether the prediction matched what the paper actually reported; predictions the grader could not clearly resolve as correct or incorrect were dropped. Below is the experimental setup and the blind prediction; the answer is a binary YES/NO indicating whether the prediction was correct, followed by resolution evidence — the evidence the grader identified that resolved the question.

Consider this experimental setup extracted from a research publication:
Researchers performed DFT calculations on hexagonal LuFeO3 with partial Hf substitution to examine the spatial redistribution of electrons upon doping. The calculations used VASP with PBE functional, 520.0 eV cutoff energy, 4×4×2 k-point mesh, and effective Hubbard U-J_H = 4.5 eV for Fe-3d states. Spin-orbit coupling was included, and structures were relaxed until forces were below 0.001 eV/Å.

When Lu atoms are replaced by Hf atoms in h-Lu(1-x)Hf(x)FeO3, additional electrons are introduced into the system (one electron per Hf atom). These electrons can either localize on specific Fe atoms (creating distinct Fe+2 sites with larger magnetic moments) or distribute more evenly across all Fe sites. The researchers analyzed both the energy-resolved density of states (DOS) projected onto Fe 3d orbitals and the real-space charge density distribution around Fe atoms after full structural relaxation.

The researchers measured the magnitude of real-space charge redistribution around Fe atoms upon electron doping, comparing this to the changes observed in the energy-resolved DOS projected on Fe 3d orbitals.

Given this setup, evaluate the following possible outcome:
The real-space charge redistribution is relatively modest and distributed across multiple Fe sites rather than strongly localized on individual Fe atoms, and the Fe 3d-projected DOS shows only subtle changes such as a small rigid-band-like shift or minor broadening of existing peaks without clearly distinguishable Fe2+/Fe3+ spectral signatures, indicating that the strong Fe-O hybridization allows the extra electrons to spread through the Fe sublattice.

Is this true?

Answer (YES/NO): NO